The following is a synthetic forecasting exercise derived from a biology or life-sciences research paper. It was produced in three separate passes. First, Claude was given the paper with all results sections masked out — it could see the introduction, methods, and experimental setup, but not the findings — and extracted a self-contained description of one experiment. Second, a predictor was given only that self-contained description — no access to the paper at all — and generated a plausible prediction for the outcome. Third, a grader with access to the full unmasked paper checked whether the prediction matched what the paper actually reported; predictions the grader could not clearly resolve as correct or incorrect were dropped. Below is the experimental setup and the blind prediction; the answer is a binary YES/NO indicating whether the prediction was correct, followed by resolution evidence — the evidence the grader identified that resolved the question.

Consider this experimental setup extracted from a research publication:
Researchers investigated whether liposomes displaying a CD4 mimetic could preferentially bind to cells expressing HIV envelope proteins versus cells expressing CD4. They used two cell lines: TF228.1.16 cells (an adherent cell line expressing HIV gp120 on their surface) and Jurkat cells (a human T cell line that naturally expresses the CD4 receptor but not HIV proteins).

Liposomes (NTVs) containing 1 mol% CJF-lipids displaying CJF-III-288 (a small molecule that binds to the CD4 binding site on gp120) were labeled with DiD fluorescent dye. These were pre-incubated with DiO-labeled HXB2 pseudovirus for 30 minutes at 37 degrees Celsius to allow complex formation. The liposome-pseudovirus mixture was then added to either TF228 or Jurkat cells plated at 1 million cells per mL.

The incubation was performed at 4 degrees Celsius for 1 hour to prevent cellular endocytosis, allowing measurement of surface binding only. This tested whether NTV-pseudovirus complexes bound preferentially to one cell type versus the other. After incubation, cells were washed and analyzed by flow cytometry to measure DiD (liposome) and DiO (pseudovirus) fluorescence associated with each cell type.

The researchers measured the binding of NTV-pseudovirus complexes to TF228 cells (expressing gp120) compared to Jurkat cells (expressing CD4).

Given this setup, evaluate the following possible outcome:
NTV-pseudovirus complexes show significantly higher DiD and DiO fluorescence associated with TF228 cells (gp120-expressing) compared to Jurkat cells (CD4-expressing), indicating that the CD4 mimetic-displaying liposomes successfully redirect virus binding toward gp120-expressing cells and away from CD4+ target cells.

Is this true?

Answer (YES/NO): YES